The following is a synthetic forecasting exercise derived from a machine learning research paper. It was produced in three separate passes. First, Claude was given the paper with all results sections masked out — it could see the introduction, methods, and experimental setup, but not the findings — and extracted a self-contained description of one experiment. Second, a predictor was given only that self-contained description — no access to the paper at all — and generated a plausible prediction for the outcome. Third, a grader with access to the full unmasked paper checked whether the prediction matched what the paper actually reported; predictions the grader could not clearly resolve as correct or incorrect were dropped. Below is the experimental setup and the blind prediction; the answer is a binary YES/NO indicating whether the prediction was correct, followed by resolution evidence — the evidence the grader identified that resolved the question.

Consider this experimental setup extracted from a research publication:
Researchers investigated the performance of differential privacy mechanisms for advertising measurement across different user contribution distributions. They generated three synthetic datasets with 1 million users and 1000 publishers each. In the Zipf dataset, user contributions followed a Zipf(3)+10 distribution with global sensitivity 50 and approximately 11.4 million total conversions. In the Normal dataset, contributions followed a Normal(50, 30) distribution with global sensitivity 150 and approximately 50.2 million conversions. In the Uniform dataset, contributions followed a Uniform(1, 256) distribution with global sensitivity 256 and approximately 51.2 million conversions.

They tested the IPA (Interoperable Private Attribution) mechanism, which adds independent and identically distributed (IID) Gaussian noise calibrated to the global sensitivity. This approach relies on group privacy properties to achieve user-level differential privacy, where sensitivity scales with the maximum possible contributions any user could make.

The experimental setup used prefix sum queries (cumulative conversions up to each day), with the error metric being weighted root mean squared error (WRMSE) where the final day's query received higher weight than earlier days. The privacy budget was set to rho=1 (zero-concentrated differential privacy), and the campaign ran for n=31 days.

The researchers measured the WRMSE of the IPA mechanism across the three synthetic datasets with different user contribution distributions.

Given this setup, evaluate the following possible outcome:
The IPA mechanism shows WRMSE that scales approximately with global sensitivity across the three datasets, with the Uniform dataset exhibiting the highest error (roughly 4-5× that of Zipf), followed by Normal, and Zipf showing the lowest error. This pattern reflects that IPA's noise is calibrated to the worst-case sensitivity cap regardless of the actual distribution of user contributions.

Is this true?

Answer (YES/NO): NO